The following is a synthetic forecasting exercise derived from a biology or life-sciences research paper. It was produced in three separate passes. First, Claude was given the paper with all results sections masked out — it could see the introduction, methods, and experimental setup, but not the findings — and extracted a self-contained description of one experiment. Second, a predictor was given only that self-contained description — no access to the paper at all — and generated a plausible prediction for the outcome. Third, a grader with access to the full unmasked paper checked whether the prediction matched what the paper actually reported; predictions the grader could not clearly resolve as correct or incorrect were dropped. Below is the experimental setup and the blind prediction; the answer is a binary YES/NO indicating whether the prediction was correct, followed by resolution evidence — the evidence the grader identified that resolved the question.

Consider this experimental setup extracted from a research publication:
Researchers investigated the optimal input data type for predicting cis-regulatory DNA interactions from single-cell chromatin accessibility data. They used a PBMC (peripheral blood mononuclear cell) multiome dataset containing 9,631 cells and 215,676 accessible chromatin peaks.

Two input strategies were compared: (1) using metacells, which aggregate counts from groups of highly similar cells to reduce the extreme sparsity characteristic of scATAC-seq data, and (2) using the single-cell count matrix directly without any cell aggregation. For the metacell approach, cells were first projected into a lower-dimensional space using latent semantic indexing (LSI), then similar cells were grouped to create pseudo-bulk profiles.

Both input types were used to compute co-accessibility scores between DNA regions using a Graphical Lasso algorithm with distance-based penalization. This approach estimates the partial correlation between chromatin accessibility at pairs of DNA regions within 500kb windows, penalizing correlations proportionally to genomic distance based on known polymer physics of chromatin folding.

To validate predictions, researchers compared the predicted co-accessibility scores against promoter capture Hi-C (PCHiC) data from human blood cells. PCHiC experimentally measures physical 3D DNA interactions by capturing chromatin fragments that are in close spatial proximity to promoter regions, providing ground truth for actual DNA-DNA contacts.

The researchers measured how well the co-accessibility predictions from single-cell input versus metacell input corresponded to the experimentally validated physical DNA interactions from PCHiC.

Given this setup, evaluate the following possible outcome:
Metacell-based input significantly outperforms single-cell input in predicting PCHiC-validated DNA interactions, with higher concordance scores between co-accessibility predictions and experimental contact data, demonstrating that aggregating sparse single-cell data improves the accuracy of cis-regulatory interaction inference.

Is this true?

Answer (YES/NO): NO